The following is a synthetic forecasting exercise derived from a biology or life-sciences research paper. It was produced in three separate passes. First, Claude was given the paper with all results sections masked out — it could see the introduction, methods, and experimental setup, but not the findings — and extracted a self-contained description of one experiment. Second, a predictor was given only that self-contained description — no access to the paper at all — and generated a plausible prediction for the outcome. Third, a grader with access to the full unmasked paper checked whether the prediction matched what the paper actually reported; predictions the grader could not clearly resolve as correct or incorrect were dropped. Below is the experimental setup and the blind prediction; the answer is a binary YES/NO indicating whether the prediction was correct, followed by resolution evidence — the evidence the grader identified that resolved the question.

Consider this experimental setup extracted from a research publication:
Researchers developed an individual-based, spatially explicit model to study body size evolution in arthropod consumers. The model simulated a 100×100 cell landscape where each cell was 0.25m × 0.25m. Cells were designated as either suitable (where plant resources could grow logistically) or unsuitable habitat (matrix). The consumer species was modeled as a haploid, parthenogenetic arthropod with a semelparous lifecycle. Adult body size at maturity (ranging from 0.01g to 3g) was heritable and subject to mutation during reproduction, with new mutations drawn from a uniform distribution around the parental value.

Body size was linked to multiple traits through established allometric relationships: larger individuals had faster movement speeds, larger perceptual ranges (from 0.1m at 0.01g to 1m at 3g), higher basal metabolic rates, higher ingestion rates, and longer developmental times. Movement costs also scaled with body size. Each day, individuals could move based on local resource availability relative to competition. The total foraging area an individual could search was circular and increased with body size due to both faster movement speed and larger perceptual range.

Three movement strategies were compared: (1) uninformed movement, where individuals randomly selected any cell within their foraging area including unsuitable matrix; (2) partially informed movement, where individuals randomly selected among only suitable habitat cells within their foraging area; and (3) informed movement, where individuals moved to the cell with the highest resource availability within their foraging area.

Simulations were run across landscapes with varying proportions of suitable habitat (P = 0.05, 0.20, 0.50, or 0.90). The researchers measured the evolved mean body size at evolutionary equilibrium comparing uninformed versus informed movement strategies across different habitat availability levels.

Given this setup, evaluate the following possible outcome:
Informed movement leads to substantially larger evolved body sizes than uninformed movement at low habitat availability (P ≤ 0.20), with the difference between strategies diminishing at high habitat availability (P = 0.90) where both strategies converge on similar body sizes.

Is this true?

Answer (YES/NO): NO